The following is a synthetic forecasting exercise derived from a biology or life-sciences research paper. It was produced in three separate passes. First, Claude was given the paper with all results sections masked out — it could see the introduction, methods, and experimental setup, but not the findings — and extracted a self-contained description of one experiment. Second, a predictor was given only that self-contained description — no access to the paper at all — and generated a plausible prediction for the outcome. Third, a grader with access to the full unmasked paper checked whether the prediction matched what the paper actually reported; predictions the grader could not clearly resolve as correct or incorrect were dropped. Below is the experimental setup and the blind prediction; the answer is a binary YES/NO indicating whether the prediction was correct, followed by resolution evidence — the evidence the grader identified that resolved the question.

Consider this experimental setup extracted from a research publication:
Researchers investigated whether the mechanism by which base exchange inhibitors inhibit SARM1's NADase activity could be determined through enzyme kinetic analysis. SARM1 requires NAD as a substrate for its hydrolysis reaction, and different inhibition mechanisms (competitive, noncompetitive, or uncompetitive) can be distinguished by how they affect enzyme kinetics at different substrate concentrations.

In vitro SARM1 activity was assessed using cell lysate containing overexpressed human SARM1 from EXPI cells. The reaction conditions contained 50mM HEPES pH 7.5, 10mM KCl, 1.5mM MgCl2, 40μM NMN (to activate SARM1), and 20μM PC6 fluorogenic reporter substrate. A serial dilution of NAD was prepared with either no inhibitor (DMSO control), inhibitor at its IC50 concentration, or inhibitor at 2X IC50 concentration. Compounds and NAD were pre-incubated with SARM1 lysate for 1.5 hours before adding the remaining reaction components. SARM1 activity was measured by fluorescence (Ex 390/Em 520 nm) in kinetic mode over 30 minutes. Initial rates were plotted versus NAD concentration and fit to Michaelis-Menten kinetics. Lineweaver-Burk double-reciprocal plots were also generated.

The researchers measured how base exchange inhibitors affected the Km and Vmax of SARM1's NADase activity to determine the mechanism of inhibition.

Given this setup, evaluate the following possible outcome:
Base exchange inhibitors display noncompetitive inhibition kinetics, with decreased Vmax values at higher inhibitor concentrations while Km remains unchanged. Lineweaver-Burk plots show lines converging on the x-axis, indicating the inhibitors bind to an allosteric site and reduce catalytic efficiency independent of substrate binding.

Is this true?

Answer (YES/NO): NO